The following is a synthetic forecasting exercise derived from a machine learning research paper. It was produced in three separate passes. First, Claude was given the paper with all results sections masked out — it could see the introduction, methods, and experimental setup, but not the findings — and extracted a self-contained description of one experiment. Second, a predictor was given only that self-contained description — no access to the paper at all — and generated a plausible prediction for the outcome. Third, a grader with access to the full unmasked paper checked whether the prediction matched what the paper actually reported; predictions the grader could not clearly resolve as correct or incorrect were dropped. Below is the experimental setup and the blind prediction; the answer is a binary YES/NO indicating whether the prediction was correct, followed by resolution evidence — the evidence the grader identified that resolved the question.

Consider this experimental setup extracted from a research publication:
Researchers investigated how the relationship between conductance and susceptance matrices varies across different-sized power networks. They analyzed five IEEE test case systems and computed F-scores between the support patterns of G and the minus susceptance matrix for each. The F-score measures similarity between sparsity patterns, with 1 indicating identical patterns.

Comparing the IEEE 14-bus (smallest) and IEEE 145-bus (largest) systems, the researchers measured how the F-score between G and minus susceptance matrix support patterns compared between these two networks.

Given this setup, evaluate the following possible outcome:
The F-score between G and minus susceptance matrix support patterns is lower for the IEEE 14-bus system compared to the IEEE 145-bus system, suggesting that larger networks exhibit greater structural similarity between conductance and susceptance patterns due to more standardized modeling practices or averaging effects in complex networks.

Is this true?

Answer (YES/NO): YES